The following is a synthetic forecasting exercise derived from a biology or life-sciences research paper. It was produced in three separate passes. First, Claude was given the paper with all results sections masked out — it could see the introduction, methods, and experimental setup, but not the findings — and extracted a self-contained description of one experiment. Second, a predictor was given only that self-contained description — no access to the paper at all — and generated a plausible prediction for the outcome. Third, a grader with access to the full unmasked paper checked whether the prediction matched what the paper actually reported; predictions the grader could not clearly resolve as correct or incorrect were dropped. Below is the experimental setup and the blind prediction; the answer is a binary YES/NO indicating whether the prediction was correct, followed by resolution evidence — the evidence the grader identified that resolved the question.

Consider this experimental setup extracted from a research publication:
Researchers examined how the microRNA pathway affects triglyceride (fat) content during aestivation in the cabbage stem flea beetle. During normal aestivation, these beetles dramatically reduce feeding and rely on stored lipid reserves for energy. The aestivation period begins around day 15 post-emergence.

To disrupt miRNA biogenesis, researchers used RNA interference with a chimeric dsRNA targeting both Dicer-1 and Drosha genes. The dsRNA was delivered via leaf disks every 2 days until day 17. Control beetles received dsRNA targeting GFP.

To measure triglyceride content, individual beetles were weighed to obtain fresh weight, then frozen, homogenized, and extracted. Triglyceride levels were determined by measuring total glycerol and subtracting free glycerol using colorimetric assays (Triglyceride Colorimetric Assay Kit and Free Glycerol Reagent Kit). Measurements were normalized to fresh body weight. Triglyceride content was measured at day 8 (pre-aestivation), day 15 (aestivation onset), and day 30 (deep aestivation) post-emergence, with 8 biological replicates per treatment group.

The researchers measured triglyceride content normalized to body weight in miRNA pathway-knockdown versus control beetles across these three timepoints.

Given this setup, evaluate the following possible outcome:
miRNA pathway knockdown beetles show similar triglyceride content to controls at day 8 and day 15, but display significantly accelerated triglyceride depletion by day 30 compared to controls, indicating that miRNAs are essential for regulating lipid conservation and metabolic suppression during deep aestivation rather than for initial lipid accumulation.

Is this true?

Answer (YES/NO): NO